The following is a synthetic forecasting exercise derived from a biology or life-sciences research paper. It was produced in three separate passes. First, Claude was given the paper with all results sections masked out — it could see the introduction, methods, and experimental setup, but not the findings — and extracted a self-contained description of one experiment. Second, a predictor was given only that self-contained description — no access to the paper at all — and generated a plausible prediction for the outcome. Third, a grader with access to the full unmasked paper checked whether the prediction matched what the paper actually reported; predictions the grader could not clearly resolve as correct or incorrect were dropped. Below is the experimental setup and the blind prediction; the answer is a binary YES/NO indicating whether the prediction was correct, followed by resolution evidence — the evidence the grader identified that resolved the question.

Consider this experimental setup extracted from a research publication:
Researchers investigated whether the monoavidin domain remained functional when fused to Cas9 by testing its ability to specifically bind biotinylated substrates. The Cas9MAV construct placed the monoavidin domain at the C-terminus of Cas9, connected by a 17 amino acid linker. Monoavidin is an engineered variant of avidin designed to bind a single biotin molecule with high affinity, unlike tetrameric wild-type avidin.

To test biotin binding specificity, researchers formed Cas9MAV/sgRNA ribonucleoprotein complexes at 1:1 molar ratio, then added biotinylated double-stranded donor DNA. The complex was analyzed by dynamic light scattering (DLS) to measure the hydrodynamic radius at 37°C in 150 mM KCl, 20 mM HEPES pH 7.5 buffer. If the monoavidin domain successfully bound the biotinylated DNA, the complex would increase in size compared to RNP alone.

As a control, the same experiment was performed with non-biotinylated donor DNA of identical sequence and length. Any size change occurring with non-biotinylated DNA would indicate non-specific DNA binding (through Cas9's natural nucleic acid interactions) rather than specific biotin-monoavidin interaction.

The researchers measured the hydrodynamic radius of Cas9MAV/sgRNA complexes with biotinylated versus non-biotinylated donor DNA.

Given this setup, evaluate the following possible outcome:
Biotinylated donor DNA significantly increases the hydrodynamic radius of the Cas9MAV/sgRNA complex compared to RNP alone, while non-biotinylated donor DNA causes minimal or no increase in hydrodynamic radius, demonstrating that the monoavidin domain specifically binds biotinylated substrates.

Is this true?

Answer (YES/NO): NO